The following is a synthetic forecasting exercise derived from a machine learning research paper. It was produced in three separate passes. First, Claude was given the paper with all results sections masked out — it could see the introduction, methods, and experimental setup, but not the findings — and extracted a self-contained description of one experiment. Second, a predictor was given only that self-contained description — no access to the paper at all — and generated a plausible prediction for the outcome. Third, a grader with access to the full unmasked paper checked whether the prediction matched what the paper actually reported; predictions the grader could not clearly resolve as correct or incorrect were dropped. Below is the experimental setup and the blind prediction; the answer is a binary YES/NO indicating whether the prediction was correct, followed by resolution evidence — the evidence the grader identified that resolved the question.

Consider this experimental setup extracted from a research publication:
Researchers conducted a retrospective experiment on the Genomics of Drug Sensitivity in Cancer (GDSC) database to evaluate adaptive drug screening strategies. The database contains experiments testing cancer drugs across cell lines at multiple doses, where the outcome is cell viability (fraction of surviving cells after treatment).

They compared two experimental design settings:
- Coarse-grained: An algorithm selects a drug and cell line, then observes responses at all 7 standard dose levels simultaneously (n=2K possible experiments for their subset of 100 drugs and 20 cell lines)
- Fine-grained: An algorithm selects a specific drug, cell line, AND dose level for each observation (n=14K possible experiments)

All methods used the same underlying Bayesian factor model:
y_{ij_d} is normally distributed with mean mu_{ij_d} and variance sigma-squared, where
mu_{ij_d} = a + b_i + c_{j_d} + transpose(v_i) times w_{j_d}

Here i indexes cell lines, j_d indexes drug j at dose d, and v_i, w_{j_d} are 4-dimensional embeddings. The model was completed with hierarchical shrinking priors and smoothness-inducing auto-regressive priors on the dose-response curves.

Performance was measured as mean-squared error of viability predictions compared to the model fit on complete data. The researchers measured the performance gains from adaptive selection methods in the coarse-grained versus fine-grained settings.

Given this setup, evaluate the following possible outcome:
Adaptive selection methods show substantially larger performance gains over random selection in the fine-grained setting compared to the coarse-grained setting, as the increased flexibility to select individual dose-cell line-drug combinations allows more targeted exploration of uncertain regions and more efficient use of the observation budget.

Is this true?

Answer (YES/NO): YES